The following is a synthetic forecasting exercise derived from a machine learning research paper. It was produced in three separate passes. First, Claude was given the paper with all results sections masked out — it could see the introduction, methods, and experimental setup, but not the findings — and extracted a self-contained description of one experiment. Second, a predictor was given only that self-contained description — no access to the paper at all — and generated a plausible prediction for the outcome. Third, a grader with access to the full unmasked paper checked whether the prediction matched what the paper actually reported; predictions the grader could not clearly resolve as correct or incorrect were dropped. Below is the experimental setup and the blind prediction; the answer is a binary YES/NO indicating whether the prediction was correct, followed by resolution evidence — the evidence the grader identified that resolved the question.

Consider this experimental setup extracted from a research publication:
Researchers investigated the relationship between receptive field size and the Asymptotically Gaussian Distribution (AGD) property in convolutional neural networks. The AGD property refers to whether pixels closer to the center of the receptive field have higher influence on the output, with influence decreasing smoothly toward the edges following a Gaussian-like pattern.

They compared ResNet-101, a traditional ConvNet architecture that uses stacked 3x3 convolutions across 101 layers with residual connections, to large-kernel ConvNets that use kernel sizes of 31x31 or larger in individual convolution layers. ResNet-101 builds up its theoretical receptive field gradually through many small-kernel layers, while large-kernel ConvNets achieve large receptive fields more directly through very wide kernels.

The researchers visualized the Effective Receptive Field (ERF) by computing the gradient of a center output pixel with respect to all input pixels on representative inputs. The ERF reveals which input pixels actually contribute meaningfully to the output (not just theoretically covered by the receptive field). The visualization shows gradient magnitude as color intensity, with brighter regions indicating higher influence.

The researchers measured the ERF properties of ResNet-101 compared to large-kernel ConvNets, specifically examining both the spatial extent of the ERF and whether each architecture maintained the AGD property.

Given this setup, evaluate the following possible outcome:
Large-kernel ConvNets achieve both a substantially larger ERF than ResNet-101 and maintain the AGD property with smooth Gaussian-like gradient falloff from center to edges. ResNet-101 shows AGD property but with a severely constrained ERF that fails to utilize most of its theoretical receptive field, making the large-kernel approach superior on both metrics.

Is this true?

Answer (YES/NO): NO